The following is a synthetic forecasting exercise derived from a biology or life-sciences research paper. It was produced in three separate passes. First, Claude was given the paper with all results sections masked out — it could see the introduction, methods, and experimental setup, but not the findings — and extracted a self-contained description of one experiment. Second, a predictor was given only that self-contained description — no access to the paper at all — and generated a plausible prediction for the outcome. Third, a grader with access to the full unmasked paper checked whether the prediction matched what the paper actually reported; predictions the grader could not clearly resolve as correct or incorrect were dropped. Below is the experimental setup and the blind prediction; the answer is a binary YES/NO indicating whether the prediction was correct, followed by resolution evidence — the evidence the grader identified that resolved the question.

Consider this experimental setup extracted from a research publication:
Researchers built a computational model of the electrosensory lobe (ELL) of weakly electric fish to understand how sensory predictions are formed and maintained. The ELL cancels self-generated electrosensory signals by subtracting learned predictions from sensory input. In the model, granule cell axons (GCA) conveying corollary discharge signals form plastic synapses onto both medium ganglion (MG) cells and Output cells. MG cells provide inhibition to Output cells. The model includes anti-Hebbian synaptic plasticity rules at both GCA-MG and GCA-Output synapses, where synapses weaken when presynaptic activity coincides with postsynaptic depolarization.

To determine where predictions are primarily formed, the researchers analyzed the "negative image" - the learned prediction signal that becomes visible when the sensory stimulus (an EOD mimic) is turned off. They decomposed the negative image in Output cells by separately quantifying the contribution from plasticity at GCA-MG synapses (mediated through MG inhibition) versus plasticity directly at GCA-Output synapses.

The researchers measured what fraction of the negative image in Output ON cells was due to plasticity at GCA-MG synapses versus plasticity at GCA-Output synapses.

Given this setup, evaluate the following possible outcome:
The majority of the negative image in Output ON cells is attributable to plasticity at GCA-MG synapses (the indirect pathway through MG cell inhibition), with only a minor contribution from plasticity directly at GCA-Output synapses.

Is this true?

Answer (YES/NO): YES